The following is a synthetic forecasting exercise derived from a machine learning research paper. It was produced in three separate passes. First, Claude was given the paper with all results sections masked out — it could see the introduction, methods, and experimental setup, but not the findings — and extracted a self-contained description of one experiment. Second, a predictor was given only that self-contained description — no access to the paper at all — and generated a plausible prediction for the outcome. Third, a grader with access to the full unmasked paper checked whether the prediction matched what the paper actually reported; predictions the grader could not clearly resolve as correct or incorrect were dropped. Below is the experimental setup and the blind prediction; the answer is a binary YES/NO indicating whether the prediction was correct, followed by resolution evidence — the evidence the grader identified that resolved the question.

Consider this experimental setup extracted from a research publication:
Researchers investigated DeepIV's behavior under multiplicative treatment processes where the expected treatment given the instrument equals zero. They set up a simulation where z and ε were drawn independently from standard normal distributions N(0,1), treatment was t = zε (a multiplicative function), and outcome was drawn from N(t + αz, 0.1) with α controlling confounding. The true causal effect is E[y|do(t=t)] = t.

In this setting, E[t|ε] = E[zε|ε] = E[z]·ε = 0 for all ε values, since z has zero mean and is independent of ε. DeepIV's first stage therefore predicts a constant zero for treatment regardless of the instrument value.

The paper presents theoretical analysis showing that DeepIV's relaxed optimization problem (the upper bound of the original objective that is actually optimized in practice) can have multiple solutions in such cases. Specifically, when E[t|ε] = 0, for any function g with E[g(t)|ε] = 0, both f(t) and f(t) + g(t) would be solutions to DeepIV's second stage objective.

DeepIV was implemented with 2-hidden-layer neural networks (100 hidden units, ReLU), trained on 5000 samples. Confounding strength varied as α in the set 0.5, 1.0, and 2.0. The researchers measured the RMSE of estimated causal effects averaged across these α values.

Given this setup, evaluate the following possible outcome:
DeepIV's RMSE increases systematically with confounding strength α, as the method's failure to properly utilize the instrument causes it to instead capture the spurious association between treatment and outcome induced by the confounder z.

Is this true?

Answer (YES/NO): NO